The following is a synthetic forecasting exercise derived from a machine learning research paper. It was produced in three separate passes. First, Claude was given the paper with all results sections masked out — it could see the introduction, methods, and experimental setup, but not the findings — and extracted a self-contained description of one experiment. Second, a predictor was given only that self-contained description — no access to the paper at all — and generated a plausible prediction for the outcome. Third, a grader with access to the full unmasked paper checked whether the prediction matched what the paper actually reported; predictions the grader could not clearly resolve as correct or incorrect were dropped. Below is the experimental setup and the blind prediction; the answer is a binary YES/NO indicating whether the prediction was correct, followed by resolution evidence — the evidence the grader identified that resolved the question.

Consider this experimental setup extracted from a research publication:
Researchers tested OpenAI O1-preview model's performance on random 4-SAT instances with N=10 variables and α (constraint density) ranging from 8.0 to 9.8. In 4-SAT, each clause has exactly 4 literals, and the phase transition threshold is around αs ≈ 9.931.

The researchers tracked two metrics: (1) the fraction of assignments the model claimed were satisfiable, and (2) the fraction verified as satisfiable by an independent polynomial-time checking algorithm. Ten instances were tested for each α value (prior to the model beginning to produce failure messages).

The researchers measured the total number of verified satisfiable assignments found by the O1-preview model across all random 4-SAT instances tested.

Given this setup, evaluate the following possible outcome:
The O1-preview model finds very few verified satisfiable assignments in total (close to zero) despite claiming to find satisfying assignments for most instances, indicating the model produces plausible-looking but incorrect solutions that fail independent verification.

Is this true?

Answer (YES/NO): YES